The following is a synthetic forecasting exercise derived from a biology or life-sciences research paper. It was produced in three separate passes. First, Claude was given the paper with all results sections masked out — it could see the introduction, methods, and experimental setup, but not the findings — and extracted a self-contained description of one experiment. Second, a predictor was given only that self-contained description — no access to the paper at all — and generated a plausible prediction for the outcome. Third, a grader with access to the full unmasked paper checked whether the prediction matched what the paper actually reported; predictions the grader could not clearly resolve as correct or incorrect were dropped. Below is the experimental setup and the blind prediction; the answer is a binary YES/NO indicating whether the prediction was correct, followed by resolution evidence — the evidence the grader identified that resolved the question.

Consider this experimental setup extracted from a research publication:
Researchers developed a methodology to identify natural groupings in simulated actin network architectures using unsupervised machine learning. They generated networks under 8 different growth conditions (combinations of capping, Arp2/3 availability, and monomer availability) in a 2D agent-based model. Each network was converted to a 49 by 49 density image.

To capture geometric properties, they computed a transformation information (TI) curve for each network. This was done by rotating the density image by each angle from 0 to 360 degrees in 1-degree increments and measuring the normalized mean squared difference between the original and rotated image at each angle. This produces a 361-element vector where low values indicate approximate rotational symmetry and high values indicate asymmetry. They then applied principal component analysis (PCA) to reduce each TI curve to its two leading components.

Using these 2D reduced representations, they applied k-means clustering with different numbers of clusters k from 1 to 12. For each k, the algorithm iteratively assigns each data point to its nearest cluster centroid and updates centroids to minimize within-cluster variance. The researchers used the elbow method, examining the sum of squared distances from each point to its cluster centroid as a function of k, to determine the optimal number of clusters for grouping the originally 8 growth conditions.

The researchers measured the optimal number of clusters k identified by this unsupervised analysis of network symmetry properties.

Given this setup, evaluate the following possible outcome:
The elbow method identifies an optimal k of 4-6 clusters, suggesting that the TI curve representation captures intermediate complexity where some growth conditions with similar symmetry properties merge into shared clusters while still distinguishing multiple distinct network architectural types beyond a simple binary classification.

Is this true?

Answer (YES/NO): NO